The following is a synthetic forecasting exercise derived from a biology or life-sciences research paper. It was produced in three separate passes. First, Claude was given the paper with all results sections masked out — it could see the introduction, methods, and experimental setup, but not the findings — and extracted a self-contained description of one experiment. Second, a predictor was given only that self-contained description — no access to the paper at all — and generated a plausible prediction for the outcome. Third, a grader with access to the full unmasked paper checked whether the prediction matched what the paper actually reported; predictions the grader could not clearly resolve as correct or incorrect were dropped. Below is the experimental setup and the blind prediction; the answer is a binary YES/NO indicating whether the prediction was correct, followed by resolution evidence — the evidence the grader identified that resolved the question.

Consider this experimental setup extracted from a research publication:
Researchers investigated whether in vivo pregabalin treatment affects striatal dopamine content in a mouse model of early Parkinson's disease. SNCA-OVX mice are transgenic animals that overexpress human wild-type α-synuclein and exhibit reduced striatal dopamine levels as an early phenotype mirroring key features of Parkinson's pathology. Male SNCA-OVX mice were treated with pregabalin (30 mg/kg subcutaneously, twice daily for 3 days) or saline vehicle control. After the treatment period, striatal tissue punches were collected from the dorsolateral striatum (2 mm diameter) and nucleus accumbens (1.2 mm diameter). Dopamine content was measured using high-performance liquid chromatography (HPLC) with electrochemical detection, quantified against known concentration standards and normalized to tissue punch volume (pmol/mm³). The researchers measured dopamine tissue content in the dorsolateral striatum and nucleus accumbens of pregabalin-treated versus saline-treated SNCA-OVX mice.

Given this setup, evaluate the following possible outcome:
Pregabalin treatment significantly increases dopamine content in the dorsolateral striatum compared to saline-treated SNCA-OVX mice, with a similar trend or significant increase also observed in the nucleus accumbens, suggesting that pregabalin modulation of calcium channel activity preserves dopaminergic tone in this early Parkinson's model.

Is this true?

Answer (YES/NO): NO